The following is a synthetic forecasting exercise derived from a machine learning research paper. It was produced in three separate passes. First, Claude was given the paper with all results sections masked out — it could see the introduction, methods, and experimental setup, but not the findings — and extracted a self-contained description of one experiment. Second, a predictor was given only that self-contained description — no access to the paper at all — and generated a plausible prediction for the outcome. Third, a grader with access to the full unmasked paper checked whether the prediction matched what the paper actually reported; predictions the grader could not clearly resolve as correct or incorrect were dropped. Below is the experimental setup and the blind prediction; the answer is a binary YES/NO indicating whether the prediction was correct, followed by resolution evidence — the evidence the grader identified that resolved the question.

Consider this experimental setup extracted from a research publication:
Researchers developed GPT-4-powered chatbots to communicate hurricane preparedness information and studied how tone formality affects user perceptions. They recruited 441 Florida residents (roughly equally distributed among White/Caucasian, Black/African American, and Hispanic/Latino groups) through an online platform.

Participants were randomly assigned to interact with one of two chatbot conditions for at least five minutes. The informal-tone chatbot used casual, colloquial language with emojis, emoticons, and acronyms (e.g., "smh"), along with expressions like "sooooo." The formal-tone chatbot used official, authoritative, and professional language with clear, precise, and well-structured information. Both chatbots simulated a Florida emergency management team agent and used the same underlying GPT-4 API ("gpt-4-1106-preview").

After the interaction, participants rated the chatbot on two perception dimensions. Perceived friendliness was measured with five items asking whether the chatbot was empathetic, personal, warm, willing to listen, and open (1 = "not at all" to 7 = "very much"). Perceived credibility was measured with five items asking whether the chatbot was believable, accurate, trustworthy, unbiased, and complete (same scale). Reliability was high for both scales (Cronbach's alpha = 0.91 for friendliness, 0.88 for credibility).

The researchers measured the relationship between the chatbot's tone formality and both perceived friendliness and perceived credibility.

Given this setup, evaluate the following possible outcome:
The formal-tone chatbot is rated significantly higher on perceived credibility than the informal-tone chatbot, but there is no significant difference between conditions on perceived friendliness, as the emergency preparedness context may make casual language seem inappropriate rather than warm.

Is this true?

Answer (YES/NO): NO